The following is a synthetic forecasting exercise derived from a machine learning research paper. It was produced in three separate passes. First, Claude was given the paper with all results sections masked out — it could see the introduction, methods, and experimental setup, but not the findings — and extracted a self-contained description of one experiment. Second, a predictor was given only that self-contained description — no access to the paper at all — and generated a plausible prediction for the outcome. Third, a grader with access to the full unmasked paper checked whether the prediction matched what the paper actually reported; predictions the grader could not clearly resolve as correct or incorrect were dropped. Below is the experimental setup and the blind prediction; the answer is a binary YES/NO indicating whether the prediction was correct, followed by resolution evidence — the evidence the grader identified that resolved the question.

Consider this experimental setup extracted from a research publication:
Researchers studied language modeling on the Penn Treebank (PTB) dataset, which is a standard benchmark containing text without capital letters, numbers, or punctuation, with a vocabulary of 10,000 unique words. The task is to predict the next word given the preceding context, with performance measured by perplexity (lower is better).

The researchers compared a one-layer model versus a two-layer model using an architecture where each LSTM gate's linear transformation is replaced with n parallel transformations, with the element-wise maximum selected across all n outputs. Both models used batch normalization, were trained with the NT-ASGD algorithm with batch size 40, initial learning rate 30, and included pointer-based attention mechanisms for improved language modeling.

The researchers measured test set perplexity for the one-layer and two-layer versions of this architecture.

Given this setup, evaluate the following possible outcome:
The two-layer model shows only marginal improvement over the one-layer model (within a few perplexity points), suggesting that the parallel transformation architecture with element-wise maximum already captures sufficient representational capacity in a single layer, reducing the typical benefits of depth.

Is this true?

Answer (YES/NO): NO